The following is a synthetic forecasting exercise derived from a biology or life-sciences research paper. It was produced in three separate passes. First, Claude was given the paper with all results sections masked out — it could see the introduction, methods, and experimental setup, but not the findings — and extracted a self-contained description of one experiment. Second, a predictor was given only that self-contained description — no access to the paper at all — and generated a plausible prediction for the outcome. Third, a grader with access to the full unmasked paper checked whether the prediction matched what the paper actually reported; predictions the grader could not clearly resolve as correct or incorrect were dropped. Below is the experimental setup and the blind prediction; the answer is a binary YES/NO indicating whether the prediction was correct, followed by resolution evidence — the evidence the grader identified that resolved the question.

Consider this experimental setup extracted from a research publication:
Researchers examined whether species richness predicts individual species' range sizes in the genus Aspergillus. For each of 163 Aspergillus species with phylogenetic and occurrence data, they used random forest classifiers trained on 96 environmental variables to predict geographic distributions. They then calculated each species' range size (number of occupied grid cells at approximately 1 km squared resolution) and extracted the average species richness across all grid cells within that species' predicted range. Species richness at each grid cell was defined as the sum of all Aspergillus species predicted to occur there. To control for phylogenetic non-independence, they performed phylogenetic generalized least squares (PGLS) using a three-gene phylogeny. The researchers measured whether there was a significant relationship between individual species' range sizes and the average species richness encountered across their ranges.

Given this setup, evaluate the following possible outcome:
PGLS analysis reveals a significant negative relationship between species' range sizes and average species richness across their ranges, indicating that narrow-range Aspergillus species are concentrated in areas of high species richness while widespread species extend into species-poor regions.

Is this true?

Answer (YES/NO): NO